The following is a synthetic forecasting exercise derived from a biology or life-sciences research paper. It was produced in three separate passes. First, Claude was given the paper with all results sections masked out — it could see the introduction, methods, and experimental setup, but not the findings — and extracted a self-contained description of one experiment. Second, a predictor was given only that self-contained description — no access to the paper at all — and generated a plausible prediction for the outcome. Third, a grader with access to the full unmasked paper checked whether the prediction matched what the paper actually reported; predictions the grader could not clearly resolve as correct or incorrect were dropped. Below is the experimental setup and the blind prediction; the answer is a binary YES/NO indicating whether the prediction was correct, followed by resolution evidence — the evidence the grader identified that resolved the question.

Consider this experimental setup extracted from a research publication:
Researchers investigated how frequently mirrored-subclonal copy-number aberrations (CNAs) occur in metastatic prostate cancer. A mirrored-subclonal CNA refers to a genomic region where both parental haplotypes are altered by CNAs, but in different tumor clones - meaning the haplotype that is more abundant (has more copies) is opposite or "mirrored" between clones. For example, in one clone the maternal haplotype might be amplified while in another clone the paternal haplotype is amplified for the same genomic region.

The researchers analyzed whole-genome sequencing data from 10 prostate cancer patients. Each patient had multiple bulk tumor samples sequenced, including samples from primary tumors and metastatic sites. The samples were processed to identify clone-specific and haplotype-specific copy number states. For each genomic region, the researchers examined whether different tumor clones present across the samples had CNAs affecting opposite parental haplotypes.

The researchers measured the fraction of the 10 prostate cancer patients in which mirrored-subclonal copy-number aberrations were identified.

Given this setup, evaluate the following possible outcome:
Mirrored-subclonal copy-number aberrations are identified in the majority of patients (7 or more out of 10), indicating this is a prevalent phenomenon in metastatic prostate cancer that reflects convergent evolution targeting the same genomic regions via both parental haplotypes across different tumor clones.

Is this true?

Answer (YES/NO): YES